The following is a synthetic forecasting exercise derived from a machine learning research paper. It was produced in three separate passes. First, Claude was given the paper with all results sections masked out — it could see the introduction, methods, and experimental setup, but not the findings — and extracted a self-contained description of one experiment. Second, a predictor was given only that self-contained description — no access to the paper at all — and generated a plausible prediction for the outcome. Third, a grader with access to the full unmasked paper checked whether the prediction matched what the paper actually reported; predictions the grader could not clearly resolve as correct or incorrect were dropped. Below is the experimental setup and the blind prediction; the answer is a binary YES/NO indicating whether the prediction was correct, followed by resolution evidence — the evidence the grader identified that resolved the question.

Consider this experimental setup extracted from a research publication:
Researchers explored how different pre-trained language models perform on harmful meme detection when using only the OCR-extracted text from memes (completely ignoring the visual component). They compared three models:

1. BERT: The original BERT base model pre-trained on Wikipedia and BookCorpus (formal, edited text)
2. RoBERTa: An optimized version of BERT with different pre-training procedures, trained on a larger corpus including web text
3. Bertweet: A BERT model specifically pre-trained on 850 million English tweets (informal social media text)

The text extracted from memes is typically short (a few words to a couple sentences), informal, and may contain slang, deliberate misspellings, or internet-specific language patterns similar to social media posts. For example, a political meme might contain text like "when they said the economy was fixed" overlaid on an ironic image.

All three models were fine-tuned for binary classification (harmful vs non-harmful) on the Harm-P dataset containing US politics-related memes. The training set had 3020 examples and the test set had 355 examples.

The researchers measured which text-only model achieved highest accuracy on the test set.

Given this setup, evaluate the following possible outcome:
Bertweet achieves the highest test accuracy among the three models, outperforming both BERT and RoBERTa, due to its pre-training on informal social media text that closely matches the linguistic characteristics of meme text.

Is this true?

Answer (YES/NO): YES